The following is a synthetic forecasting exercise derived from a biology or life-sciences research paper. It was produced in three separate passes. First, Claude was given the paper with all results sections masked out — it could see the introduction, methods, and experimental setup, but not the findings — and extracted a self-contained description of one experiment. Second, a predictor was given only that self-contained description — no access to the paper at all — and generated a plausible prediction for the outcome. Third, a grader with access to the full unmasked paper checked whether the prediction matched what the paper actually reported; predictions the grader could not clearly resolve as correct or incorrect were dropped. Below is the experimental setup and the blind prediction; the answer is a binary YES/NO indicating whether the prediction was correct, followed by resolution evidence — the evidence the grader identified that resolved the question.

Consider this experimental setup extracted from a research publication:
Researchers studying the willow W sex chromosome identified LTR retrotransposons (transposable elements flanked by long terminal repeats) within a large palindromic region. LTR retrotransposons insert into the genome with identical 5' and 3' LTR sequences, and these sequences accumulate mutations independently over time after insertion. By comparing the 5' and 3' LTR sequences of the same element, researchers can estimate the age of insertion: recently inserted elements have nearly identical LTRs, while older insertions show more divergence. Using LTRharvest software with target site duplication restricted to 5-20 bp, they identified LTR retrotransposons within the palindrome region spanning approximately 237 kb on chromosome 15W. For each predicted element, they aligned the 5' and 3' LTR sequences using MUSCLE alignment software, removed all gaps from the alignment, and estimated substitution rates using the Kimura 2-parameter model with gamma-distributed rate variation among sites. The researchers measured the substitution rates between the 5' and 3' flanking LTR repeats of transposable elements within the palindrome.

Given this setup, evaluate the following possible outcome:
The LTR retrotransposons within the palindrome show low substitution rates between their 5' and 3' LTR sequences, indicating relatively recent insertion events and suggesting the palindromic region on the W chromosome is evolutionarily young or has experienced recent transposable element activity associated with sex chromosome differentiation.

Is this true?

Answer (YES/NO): NO